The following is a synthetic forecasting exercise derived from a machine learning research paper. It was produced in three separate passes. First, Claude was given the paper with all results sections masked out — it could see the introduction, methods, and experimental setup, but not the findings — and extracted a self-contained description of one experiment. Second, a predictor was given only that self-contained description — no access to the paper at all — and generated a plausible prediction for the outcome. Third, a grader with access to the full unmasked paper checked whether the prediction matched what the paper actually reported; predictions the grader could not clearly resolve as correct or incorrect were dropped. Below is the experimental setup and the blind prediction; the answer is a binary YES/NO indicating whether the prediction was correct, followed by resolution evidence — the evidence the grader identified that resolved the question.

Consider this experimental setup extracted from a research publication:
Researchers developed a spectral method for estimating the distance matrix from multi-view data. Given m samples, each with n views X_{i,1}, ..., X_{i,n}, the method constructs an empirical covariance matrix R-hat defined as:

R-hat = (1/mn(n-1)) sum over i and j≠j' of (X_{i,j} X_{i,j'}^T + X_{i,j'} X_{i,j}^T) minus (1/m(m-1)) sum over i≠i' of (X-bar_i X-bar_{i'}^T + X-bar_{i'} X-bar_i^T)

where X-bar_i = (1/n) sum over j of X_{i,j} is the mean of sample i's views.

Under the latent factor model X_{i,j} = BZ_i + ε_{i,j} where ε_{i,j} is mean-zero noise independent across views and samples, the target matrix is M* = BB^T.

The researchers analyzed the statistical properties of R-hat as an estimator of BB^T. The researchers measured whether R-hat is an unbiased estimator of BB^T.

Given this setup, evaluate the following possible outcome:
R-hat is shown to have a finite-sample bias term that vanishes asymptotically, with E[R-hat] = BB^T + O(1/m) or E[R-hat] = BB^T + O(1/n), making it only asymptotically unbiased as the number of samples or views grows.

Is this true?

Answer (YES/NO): NO